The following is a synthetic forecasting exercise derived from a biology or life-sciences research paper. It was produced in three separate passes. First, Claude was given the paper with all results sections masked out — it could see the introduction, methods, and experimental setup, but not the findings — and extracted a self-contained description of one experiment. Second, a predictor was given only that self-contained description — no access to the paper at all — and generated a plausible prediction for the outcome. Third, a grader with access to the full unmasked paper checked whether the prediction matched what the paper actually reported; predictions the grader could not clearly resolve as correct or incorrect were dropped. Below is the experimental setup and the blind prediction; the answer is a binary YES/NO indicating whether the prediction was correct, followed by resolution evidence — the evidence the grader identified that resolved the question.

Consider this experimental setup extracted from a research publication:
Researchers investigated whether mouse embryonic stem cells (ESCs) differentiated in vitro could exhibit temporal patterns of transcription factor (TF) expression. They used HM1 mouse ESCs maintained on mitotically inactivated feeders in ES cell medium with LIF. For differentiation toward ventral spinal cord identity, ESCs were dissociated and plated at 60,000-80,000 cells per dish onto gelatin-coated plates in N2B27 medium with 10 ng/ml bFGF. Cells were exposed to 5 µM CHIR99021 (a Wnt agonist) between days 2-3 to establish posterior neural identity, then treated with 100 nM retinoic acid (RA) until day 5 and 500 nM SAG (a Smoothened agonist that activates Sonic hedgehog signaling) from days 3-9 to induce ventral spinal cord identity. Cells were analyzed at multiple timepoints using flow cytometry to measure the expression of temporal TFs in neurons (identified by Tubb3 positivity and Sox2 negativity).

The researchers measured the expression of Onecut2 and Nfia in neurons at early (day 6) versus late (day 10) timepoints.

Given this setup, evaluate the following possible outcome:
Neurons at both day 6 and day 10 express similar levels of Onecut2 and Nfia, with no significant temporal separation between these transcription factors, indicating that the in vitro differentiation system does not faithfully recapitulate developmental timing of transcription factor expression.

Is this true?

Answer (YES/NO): NO